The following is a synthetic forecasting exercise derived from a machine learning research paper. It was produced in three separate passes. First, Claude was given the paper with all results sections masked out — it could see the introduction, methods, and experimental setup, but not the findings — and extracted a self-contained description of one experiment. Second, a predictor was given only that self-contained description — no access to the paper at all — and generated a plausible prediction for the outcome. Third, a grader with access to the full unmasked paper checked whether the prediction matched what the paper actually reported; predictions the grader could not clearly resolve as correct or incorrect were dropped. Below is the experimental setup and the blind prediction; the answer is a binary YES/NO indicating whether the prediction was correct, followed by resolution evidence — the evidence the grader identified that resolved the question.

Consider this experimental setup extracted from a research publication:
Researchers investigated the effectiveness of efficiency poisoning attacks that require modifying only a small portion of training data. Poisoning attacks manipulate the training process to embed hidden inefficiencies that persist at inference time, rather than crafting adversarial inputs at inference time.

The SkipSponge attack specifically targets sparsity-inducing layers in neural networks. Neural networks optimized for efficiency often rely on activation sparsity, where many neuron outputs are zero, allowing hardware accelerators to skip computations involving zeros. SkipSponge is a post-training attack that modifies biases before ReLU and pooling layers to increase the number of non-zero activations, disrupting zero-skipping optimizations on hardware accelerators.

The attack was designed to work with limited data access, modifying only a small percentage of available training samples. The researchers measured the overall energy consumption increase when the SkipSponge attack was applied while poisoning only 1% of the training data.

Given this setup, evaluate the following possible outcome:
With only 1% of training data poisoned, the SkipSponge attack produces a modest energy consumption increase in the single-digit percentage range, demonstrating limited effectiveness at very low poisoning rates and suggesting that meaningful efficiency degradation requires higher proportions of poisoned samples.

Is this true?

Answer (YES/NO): NO